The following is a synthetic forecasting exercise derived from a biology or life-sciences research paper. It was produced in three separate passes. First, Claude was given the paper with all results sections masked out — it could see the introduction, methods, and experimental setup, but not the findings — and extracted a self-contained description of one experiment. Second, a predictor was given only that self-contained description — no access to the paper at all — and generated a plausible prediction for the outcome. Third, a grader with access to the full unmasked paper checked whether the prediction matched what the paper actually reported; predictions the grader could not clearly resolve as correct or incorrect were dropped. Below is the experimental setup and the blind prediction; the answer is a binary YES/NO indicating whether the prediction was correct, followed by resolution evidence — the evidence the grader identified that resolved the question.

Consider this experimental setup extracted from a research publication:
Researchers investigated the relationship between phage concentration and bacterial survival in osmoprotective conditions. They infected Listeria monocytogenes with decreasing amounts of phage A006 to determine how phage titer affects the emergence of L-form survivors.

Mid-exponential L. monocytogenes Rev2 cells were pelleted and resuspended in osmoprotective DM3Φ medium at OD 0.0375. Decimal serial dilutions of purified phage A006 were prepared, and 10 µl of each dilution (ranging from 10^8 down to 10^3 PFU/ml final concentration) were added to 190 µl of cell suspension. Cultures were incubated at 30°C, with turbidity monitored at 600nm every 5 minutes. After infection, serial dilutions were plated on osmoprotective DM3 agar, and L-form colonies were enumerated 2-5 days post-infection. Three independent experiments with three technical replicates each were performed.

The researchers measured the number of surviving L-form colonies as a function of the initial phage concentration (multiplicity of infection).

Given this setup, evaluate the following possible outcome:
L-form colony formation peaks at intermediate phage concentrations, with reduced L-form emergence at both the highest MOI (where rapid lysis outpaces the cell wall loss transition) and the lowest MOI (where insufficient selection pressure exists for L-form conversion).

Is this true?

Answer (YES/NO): NO